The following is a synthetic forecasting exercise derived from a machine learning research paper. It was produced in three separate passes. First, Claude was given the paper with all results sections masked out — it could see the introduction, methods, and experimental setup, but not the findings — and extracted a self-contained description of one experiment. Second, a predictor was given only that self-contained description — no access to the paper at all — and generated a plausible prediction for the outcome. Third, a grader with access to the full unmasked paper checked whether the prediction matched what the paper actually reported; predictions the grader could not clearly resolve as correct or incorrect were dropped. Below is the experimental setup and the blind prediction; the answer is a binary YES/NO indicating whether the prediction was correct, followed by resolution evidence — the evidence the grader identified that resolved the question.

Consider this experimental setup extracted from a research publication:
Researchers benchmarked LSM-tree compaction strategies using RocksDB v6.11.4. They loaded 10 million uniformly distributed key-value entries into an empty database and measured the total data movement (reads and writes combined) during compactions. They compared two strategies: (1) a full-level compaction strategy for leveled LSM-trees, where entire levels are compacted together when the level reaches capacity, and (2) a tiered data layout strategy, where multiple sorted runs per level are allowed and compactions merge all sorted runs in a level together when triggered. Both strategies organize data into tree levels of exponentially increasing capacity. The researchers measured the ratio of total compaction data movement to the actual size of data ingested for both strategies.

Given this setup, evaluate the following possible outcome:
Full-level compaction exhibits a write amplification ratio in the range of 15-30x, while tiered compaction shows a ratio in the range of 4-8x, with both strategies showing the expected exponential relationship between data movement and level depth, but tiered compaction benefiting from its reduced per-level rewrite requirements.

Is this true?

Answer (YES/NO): NO